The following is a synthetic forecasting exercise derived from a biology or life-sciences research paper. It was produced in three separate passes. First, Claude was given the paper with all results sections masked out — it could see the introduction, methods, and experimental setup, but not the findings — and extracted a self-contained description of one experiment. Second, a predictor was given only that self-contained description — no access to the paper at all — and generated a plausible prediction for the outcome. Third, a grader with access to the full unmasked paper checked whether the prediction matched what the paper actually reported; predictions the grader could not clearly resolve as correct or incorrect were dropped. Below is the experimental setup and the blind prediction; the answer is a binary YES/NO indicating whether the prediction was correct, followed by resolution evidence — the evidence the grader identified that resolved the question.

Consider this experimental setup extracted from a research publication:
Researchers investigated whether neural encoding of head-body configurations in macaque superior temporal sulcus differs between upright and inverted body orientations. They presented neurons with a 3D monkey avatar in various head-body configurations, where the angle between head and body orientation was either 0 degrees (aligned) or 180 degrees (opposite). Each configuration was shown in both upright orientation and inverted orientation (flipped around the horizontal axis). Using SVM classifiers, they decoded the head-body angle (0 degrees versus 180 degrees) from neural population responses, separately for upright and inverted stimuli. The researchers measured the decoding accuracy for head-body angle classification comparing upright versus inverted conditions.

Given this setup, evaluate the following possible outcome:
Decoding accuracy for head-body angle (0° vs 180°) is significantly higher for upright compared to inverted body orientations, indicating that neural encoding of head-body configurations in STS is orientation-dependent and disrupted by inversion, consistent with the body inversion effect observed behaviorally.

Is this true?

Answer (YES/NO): YES